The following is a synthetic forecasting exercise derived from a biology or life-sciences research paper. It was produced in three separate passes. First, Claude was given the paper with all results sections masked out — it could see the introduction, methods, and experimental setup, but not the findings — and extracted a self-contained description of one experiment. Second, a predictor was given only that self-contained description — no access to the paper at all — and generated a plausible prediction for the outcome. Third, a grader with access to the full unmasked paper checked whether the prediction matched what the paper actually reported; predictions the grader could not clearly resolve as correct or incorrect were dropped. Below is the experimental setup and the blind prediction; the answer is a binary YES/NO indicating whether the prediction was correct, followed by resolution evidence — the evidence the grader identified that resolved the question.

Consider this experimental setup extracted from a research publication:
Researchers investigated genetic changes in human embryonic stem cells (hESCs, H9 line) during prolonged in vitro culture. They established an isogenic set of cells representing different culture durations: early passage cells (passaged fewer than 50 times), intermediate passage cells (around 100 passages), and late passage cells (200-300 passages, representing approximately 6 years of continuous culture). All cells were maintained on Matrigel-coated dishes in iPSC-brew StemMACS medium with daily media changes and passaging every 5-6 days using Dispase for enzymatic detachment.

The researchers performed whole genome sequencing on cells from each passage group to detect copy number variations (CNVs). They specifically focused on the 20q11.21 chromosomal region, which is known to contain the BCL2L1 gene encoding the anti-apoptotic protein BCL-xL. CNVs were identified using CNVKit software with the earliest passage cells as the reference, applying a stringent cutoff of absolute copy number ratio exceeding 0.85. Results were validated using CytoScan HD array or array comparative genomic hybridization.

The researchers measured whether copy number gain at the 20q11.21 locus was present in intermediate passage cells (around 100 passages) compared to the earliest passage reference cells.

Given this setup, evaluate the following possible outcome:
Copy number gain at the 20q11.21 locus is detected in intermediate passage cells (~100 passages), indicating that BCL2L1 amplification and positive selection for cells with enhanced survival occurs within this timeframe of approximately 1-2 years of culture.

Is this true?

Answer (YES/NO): NO